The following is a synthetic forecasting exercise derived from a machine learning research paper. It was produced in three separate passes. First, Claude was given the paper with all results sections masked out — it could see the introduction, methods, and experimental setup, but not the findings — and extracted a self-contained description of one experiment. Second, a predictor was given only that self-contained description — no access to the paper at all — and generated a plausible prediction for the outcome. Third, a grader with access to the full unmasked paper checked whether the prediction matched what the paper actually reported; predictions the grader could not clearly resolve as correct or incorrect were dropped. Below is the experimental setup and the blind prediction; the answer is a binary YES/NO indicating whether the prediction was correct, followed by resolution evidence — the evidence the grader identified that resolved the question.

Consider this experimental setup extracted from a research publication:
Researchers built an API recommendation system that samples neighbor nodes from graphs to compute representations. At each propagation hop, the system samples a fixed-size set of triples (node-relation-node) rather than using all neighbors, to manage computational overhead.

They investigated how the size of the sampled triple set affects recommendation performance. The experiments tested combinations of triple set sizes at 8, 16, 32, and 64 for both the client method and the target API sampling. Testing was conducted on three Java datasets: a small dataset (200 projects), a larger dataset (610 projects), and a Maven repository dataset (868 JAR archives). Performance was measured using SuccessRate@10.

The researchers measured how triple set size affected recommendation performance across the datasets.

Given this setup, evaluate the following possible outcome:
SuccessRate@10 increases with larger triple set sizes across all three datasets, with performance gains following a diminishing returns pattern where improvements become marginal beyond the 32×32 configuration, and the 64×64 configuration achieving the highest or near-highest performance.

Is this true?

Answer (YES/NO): NO